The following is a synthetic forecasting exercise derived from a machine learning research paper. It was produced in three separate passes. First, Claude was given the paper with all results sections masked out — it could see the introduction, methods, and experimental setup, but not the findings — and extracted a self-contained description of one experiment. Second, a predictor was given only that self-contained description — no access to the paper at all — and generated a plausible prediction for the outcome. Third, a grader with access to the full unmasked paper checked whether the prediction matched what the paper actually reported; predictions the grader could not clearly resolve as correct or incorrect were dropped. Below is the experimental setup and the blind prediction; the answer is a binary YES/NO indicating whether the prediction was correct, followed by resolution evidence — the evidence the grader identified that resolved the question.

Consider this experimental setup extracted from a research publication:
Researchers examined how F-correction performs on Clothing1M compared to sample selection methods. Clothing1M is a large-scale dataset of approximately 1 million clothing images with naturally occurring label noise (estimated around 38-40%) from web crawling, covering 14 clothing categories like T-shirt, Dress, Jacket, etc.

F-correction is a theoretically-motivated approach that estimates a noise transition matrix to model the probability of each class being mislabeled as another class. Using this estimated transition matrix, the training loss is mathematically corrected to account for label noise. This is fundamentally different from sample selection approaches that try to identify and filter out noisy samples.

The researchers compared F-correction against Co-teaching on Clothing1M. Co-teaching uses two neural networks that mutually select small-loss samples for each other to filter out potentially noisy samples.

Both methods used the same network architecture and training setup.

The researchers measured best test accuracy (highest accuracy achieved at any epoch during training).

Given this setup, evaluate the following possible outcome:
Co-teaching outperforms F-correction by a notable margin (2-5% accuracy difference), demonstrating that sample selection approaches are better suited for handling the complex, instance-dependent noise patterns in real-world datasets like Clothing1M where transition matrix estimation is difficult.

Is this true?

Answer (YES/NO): NO